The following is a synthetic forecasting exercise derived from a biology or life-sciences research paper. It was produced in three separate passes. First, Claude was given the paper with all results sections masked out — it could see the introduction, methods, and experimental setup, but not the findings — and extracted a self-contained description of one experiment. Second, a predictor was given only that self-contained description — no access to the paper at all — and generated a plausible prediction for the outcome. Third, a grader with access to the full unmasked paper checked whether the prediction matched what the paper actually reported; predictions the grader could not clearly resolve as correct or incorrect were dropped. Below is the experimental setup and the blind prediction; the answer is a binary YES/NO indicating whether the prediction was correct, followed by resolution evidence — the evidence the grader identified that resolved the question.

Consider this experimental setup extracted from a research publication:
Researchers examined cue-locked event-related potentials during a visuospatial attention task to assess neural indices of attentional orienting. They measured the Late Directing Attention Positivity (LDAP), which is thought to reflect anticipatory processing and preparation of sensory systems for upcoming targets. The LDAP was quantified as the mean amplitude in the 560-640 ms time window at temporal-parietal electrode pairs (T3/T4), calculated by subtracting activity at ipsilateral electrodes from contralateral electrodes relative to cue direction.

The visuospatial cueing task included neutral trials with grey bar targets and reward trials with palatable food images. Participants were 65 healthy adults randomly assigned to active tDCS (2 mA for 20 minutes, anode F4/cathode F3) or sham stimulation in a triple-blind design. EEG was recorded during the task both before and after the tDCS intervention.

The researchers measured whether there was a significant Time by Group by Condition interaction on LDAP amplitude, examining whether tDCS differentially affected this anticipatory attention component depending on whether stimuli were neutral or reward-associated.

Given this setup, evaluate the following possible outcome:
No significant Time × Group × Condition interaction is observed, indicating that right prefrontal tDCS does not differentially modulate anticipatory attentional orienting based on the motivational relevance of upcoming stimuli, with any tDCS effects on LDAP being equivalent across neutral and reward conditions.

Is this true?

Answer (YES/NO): NO